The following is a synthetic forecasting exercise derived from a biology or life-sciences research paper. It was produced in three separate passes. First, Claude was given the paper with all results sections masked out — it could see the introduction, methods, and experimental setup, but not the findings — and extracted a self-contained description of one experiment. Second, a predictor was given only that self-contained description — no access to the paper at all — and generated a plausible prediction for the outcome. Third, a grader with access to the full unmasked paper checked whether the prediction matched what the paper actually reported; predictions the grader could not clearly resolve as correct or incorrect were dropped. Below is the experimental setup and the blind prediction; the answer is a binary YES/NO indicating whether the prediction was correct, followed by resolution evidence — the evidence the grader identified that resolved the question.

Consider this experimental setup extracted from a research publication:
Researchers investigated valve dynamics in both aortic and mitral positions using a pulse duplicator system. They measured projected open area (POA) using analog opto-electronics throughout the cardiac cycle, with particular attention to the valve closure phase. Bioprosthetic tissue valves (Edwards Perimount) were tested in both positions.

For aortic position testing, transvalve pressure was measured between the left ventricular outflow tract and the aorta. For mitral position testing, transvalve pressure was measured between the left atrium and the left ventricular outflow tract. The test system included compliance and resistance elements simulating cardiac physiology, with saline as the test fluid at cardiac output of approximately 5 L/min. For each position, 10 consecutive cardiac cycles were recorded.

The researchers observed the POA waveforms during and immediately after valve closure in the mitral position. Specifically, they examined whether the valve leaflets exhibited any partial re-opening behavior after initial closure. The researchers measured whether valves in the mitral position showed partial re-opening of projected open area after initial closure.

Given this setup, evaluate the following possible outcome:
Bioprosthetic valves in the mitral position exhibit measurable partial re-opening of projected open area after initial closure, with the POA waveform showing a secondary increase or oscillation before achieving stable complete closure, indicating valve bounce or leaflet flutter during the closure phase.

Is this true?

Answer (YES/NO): NO